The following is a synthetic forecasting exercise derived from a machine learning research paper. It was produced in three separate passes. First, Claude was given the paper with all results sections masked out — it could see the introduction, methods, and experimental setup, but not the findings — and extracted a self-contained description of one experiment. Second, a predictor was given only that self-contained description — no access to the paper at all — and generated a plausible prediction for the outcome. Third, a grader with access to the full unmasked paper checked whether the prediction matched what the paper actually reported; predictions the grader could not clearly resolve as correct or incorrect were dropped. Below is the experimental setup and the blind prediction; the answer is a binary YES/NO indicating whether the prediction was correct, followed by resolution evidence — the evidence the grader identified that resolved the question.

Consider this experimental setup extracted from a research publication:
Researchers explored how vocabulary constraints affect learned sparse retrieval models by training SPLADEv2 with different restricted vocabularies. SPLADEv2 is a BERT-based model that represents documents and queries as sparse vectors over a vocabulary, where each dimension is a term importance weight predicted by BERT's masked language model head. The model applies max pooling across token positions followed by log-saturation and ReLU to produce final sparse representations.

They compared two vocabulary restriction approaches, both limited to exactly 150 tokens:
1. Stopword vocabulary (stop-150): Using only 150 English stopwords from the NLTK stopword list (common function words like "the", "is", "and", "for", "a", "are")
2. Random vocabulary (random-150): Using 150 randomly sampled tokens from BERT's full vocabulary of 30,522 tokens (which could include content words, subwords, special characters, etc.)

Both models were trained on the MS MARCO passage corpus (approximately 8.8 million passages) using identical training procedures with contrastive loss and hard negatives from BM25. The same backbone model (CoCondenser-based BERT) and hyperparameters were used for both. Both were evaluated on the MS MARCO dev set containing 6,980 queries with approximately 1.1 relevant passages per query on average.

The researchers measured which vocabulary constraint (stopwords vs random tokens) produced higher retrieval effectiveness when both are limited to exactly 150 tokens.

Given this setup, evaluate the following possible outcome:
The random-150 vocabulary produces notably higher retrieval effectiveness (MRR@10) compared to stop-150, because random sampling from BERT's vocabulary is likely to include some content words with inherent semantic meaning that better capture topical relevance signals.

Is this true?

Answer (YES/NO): YES